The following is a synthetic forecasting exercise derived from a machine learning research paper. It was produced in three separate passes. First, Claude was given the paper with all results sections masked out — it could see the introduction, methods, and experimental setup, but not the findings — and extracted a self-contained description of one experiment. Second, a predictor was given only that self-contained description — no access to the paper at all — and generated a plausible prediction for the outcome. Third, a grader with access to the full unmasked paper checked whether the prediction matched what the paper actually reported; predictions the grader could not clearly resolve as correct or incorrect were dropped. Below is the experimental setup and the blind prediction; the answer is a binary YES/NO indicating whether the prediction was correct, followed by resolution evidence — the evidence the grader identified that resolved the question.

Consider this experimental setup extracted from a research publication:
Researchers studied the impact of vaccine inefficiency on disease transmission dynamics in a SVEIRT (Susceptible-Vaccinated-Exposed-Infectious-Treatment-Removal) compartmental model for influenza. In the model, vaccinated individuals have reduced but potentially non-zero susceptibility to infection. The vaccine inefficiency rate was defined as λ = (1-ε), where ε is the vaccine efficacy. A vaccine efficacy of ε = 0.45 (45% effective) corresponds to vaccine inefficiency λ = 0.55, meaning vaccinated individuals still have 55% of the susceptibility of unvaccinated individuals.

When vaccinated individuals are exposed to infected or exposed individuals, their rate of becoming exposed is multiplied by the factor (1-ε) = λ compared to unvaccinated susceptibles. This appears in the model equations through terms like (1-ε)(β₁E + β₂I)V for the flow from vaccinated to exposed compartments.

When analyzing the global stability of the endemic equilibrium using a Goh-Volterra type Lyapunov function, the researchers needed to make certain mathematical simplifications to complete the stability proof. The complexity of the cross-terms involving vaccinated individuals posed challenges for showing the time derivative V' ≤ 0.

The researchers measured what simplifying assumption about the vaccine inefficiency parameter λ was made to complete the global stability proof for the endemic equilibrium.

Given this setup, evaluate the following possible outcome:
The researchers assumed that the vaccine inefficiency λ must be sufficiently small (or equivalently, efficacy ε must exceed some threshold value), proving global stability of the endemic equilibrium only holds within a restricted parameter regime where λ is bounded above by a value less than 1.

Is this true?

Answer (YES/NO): NO